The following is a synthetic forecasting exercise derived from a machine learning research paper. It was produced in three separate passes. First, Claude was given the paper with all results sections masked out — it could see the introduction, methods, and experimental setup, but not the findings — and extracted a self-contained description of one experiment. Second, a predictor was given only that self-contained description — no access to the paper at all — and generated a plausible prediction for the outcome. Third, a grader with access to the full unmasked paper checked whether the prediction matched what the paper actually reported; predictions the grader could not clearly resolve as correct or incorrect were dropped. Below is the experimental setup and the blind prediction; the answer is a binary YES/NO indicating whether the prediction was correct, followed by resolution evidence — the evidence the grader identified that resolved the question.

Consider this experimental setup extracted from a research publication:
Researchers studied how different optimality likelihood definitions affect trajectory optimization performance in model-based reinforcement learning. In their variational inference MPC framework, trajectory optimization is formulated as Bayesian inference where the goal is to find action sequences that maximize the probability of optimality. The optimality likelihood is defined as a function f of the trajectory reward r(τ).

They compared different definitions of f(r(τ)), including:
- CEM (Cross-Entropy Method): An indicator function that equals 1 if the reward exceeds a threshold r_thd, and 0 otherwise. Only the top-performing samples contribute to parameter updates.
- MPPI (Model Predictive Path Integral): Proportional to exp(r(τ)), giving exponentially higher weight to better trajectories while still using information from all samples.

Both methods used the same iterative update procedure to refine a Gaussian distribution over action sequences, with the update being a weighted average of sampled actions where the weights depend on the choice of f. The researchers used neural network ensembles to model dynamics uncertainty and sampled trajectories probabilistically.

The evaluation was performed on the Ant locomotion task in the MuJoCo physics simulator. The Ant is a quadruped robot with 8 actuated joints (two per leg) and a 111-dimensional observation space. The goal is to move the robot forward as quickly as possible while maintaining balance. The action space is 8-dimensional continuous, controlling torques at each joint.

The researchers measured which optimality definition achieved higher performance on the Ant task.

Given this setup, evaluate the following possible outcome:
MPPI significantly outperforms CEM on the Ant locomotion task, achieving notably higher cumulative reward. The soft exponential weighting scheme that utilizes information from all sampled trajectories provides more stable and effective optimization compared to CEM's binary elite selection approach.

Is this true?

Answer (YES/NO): YES